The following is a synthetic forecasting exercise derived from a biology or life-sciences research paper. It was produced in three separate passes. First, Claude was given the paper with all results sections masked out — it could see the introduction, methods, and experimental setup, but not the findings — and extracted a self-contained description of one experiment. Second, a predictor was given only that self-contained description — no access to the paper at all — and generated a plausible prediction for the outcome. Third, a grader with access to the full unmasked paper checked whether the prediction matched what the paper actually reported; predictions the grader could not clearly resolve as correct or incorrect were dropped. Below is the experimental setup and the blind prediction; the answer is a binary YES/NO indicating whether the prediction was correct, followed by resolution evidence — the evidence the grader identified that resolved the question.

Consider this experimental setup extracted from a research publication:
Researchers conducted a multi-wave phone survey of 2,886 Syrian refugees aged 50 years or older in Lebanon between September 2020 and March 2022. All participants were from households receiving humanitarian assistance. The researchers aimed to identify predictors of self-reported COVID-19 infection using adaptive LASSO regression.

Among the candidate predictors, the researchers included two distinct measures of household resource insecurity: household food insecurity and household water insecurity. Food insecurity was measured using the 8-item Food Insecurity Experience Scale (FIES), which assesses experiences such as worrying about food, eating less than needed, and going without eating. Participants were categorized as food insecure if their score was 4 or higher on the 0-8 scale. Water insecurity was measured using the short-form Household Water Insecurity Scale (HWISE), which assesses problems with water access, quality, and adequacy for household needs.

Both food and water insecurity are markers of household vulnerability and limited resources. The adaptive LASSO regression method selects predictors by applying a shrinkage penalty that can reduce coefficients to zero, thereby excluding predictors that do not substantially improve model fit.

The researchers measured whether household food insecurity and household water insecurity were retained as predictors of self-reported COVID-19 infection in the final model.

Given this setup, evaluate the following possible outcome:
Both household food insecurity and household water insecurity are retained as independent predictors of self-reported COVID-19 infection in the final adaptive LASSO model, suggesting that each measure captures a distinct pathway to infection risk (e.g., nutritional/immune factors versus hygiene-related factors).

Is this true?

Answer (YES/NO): NO